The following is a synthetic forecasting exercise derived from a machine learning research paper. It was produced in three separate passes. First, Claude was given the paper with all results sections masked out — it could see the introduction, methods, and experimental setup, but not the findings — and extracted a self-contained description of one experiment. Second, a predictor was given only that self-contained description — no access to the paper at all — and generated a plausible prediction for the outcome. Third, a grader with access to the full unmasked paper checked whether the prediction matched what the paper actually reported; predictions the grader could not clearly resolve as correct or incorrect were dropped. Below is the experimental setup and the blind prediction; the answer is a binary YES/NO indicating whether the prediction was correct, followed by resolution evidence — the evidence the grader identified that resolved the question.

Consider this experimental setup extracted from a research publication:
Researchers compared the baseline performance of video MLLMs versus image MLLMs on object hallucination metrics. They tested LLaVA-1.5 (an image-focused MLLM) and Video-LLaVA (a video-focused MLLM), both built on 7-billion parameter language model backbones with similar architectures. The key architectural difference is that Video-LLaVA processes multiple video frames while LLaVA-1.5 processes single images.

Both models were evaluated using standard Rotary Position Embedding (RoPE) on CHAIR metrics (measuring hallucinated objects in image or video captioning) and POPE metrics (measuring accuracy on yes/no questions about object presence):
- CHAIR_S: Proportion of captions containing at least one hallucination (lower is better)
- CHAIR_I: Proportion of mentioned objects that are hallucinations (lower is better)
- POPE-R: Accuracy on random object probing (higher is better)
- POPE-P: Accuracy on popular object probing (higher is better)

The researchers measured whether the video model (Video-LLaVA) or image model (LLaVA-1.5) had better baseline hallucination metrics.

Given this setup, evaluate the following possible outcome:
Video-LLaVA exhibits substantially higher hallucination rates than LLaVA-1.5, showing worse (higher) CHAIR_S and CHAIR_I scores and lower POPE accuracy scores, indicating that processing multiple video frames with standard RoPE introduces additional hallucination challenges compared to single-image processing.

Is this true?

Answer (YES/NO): NO